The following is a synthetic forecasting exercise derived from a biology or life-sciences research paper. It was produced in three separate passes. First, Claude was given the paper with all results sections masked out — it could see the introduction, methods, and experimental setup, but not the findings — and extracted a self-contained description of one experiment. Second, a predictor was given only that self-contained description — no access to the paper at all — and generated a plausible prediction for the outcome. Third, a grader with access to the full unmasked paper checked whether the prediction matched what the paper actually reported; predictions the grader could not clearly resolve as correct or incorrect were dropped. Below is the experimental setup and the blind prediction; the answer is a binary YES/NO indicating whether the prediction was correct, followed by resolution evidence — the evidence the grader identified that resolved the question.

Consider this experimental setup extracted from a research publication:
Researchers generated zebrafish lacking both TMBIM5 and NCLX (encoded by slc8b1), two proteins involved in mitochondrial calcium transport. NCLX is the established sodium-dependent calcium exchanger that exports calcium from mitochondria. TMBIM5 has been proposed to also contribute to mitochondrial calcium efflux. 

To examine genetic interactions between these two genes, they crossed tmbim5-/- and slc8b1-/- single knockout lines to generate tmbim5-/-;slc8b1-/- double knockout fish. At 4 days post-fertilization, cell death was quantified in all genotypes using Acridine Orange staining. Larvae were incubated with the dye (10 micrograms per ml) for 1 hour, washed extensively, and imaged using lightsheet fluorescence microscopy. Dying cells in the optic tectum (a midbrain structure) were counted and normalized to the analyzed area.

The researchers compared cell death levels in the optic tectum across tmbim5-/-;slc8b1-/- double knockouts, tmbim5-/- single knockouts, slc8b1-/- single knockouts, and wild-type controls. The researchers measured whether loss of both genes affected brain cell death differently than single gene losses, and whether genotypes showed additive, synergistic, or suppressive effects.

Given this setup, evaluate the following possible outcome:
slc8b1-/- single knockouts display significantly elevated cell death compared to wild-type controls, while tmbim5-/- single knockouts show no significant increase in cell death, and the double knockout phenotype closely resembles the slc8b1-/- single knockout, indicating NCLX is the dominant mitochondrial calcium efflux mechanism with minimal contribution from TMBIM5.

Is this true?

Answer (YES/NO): NO